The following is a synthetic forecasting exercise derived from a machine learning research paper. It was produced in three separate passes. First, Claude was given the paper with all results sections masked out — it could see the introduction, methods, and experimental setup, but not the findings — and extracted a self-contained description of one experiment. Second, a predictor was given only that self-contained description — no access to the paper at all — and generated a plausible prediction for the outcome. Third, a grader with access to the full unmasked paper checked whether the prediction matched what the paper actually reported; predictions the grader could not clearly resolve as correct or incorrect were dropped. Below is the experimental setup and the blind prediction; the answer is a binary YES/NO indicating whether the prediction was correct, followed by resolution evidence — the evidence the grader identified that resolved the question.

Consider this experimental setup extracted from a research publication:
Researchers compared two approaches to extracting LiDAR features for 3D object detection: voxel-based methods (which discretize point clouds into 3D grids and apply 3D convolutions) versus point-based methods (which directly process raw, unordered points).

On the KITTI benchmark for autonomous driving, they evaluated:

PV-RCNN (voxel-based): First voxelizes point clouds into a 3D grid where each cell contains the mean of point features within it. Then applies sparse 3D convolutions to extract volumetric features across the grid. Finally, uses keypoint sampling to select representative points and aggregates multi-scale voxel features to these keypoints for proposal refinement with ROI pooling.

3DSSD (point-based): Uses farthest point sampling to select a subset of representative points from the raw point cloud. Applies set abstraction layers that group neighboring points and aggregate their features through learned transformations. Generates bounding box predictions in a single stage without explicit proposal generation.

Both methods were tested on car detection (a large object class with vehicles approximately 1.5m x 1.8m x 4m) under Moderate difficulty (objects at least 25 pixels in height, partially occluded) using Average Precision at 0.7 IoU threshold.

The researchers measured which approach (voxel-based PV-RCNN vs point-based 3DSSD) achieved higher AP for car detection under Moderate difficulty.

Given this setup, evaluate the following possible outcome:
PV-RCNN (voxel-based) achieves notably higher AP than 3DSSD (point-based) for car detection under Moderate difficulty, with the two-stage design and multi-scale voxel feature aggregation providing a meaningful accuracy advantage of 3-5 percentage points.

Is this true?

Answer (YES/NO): NO